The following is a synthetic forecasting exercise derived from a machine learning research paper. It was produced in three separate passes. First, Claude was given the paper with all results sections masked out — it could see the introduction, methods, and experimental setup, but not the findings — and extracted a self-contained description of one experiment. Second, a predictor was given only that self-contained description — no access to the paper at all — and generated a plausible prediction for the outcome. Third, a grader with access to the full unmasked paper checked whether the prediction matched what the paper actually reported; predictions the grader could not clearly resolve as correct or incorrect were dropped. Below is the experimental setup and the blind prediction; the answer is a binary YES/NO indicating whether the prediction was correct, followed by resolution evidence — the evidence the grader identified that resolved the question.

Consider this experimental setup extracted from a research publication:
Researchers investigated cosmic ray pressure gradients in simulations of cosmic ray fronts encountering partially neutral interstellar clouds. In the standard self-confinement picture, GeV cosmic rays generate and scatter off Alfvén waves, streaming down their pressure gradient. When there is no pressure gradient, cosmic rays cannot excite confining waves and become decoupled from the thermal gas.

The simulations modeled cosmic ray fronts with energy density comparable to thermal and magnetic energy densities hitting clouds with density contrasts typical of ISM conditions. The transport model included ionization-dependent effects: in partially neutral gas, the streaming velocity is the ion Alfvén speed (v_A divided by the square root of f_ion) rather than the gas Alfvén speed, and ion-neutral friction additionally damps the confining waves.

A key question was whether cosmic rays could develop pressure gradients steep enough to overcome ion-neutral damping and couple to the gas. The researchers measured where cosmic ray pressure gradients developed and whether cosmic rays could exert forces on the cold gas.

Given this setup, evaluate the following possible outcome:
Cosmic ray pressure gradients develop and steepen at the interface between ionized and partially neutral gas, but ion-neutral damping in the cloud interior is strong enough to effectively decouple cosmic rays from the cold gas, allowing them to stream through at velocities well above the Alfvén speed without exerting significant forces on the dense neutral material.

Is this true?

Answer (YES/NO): NO